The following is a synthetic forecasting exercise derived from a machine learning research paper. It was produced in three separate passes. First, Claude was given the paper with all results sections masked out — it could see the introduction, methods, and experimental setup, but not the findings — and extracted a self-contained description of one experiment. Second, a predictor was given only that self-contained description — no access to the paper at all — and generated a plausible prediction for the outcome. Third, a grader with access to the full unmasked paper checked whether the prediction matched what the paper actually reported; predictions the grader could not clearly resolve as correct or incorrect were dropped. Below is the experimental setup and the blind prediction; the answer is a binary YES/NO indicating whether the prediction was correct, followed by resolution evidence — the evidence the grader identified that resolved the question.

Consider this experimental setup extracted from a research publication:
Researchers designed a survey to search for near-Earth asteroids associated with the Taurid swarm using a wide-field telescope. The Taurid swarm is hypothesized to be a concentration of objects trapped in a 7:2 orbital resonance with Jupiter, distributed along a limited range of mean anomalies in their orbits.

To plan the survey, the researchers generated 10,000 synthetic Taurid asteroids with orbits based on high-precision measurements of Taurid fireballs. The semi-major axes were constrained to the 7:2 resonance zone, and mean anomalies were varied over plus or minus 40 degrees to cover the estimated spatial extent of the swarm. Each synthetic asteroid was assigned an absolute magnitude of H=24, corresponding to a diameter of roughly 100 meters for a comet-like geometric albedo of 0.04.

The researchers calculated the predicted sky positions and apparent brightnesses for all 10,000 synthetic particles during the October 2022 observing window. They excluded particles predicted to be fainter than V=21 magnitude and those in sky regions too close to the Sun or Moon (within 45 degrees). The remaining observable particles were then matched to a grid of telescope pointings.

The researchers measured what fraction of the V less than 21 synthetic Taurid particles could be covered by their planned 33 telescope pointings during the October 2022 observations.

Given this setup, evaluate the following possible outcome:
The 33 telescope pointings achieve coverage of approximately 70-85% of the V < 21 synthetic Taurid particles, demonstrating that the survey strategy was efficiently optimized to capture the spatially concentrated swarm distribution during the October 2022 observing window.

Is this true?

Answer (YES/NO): NO